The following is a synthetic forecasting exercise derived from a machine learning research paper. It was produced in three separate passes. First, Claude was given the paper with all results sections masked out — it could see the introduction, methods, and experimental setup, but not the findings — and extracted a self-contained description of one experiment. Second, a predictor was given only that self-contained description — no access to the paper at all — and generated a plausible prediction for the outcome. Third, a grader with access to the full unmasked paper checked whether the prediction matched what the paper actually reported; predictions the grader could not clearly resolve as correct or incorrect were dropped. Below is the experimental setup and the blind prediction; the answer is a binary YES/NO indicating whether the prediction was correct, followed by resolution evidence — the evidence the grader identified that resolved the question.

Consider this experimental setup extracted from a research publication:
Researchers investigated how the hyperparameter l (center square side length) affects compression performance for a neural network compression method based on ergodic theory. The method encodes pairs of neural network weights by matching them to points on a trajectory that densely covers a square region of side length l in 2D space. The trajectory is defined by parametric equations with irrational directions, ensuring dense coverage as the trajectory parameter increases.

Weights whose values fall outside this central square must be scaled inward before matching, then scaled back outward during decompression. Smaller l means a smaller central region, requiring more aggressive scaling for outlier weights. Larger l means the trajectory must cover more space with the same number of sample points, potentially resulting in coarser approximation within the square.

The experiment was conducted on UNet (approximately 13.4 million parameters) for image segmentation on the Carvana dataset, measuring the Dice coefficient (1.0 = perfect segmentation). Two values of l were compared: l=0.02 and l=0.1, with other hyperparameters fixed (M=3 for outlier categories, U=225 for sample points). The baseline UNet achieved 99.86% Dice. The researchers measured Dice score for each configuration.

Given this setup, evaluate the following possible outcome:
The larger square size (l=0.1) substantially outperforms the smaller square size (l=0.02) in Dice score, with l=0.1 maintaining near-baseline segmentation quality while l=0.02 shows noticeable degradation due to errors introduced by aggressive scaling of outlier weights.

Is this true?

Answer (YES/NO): YES